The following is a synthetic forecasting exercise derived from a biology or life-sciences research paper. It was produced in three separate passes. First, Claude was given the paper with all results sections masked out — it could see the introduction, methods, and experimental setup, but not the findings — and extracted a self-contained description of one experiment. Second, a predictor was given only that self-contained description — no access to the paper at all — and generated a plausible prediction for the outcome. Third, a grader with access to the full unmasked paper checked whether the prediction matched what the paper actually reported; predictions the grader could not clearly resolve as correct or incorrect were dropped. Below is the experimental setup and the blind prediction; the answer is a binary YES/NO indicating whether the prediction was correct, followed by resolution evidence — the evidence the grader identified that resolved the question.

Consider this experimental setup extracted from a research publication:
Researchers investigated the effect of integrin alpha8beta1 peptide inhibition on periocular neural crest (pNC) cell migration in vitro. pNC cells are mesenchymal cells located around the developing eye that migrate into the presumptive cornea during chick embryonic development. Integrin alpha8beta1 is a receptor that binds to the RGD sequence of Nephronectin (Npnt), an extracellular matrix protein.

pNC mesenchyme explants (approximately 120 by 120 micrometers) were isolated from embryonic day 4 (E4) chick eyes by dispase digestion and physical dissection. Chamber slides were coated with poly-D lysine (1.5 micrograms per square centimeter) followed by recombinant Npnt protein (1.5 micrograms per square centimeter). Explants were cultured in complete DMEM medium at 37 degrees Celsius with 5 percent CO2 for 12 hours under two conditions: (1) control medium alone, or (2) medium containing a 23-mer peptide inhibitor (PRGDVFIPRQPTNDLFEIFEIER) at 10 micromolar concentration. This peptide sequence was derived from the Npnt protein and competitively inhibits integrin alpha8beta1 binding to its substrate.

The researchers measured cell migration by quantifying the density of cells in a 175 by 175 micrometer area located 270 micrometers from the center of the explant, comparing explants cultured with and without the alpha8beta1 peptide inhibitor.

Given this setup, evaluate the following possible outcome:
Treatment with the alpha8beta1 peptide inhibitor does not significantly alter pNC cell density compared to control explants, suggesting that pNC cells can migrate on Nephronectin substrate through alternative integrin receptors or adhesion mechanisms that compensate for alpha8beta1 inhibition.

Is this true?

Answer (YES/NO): NO